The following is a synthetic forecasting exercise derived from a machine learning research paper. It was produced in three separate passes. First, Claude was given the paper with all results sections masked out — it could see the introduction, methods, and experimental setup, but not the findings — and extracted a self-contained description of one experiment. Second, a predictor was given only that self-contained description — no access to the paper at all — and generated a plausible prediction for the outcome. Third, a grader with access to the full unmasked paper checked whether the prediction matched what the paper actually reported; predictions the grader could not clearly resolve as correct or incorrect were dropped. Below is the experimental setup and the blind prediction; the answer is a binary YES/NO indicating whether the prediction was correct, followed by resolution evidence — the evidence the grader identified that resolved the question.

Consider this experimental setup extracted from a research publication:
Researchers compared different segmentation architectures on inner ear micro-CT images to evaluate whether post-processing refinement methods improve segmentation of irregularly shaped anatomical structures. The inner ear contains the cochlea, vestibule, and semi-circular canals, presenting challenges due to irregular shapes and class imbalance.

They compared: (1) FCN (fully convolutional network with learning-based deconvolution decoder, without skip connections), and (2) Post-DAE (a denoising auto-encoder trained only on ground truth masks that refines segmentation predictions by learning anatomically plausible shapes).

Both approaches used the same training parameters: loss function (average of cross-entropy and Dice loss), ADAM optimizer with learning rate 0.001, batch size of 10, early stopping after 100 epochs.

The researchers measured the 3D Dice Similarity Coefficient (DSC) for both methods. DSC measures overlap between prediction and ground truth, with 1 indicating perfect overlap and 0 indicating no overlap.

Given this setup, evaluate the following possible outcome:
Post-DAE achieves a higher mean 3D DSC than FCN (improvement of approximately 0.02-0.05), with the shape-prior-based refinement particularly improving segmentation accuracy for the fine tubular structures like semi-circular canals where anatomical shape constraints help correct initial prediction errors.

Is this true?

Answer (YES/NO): NO